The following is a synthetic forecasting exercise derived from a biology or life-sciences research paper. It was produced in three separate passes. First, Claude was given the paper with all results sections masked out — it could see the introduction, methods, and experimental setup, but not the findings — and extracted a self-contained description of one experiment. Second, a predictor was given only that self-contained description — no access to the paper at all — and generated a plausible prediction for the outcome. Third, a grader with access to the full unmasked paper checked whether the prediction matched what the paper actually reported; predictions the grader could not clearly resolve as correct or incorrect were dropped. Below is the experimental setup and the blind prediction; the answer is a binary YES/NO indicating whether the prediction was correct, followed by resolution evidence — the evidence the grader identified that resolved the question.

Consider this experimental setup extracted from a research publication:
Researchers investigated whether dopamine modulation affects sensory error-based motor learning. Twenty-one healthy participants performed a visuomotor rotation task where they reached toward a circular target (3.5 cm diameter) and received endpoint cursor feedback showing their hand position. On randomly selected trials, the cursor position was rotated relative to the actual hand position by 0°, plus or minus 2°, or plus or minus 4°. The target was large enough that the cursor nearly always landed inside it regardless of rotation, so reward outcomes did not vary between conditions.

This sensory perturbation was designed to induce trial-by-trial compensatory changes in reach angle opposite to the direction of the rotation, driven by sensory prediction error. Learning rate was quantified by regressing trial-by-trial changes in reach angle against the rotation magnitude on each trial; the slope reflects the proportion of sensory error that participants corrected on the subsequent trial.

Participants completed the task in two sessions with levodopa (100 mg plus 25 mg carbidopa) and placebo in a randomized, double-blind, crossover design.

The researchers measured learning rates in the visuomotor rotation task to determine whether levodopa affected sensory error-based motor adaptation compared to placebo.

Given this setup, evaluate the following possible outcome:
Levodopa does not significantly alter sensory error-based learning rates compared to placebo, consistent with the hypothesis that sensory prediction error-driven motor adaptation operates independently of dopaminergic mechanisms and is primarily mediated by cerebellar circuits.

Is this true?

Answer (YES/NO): YES